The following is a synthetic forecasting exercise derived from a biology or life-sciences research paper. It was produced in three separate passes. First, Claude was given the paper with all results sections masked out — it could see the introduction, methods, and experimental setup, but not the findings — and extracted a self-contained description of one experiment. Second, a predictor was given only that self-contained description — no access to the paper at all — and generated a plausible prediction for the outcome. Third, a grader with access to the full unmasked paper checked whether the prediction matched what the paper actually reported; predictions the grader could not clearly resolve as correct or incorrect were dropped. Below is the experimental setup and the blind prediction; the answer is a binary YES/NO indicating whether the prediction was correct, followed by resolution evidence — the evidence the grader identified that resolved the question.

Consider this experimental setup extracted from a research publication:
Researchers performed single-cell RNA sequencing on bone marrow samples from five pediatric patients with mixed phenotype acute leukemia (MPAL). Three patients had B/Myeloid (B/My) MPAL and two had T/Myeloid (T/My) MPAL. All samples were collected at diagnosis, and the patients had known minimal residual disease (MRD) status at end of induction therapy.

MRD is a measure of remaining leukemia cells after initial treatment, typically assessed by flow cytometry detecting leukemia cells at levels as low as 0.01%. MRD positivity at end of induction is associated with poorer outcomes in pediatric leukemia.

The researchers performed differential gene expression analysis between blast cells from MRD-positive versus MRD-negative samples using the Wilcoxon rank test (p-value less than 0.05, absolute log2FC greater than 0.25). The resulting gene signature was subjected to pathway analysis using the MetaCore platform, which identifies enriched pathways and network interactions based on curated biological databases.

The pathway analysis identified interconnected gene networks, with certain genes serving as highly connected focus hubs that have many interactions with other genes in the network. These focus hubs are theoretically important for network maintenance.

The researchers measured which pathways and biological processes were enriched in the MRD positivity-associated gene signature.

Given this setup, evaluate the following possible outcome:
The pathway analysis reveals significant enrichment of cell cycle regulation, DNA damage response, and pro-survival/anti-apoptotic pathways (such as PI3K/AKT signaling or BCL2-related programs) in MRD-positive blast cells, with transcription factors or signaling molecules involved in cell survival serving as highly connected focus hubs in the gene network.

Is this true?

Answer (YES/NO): NO